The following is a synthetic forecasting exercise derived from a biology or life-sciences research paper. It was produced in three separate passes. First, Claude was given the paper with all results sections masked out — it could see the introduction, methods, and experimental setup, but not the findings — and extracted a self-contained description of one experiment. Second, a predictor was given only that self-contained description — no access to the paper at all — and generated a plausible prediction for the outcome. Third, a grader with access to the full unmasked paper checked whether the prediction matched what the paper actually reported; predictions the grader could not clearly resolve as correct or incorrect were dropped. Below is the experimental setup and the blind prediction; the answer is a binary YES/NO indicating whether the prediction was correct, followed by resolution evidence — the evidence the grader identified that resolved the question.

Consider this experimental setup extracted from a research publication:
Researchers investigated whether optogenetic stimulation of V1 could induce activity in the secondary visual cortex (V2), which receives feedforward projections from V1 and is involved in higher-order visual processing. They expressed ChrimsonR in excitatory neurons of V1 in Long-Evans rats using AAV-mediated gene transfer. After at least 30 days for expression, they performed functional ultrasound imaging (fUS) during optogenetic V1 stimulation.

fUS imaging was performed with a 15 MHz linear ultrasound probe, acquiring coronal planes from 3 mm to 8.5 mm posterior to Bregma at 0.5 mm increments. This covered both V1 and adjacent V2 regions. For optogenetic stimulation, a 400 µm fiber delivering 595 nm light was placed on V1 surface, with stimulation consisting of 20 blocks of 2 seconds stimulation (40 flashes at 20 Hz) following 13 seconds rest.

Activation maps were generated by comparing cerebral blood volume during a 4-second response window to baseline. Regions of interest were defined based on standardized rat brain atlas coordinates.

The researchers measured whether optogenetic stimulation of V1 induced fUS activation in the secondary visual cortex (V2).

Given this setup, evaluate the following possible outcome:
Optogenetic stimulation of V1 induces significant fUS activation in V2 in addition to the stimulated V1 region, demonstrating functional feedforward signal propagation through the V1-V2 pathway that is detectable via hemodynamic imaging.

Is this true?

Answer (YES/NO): YES